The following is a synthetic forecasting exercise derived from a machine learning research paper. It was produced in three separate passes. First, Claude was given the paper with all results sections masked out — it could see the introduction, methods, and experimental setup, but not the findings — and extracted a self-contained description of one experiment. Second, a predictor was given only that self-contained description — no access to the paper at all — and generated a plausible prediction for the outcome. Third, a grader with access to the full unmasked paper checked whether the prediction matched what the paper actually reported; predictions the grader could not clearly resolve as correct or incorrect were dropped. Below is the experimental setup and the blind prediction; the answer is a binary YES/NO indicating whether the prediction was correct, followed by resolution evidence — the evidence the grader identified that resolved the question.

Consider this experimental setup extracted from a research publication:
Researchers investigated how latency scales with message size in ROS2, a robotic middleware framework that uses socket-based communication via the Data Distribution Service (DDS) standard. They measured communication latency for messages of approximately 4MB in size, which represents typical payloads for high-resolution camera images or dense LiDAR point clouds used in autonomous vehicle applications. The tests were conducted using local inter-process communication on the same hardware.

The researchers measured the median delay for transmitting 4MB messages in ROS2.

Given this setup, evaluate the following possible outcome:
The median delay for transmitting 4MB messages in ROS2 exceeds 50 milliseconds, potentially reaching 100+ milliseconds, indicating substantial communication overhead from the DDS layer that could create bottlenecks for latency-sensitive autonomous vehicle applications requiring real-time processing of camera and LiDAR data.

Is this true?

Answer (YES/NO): NO